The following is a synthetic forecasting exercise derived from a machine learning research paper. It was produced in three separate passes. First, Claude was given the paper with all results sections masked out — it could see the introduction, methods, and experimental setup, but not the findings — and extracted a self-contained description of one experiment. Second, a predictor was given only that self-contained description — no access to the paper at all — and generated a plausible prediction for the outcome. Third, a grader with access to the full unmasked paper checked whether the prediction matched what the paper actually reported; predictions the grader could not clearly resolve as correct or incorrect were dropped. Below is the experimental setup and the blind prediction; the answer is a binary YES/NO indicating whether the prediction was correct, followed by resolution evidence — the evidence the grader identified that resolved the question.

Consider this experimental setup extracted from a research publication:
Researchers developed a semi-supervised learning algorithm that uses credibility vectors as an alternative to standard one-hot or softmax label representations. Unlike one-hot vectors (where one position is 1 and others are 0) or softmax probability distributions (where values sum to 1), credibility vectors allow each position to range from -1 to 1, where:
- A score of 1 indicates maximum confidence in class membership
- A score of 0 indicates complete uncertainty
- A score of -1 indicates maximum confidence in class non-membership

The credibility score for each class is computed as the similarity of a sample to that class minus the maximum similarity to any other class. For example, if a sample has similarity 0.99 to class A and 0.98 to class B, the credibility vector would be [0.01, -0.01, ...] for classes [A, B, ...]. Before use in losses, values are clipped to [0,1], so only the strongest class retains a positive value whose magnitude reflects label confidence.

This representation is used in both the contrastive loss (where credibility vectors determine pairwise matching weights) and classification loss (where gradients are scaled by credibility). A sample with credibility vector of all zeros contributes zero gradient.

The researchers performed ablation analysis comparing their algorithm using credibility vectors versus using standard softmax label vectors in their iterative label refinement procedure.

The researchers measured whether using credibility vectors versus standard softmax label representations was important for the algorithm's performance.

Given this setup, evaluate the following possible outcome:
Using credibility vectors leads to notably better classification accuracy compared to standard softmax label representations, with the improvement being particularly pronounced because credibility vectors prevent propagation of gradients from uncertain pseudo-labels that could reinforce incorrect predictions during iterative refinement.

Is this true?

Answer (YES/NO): YES